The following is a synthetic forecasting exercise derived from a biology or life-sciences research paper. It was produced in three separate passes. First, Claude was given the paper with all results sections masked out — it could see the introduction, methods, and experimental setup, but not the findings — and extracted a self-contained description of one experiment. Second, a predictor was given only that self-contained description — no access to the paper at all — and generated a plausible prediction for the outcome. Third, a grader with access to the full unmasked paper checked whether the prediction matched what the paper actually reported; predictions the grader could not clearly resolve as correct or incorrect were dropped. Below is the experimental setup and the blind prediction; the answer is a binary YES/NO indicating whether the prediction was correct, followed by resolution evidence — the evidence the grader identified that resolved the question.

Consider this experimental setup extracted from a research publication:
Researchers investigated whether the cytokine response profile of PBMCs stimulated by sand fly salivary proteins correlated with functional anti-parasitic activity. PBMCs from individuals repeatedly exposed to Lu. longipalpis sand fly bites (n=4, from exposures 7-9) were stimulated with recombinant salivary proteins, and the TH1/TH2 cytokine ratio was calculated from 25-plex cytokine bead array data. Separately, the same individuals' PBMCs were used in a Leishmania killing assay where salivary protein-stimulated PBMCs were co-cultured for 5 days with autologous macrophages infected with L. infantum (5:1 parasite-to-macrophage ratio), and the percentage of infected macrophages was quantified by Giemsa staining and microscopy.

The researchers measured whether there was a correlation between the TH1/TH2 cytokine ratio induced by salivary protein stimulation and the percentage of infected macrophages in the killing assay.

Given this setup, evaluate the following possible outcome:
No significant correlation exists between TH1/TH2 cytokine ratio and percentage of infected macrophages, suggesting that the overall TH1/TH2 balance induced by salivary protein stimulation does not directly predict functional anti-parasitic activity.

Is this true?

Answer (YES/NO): NO